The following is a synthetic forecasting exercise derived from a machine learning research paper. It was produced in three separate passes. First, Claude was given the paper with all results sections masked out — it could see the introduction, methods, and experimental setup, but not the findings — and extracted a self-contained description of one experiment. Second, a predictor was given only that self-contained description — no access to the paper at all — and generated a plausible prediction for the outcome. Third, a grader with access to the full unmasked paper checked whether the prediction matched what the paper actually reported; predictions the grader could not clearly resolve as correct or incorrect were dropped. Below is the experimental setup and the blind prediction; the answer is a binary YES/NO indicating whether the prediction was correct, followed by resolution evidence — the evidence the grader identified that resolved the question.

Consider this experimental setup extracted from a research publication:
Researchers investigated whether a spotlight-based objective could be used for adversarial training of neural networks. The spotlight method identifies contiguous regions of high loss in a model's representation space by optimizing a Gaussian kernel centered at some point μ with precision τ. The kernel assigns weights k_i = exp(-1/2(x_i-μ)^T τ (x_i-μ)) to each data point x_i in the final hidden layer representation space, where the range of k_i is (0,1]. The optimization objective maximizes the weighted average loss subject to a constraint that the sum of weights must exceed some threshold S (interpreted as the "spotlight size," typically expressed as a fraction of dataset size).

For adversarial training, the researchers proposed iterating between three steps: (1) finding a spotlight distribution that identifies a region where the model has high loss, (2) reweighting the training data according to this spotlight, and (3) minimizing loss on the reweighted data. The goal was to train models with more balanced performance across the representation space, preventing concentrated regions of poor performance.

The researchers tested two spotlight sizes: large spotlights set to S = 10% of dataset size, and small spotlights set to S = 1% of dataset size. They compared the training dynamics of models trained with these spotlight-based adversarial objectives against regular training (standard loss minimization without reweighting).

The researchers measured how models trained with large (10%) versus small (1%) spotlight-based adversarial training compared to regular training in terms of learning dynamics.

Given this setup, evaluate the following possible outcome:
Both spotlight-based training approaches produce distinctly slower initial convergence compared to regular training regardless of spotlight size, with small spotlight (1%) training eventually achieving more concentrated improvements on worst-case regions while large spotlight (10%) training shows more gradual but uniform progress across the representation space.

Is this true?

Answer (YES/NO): NO